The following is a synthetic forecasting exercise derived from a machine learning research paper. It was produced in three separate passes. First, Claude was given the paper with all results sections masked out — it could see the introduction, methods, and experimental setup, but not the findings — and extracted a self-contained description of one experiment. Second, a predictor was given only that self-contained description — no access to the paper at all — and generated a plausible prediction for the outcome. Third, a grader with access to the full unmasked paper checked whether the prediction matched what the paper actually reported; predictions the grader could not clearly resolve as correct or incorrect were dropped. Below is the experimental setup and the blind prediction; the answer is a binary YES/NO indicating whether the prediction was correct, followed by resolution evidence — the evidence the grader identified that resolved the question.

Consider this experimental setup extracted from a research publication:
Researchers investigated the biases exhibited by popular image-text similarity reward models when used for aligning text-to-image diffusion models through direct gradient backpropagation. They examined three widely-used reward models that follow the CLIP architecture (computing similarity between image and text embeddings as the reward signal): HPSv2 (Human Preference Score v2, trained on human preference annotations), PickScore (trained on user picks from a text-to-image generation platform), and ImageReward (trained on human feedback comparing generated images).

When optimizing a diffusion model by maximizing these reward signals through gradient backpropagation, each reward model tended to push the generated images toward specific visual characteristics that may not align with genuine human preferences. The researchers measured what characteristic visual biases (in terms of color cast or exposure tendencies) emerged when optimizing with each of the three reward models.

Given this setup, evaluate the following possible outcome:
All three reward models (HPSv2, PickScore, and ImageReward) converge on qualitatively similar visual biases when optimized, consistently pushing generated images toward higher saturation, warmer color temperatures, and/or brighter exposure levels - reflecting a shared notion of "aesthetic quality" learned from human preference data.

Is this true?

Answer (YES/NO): NO